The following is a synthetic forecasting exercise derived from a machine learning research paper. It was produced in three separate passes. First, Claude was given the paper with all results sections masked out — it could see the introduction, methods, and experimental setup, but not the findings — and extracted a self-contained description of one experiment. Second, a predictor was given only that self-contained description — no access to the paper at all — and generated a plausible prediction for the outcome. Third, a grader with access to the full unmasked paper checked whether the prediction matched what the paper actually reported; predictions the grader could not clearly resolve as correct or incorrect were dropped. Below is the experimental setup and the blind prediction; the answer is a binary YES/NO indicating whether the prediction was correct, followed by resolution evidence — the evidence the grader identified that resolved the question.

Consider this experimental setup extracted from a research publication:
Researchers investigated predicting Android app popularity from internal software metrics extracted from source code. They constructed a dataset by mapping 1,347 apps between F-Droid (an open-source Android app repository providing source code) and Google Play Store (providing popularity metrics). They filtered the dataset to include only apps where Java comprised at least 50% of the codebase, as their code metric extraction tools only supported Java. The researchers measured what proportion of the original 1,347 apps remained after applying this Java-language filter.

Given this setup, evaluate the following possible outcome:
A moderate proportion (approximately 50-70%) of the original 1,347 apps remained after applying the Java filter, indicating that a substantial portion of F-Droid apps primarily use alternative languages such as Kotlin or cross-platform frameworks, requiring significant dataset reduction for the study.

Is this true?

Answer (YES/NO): NO